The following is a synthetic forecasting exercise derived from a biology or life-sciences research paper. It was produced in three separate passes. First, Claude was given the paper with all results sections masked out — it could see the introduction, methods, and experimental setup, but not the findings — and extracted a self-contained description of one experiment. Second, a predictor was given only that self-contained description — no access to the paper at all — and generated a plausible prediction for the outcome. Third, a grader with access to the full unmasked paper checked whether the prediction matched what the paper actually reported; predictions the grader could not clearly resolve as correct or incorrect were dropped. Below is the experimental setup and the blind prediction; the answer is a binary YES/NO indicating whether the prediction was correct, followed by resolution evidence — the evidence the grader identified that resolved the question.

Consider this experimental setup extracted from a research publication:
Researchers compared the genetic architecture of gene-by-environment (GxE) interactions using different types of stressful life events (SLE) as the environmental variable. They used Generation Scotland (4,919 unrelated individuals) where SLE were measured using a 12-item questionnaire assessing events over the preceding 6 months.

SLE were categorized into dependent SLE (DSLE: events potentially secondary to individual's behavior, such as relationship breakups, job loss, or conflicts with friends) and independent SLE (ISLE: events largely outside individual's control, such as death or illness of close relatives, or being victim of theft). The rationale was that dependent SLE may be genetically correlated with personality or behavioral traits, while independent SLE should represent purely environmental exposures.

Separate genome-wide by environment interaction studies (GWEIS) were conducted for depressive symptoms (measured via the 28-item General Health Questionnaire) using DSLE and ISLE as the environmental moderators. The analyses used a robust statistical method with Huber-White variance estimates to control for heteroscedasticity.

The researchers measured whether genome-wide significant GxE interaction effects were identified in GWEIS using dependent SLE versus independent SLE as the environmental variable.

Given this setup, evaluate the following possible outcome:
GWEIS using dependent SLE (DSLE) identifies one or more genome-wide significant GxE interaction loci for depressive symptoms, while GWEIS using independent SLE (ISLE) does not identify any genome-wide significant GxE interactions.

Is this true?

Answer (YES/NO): YES